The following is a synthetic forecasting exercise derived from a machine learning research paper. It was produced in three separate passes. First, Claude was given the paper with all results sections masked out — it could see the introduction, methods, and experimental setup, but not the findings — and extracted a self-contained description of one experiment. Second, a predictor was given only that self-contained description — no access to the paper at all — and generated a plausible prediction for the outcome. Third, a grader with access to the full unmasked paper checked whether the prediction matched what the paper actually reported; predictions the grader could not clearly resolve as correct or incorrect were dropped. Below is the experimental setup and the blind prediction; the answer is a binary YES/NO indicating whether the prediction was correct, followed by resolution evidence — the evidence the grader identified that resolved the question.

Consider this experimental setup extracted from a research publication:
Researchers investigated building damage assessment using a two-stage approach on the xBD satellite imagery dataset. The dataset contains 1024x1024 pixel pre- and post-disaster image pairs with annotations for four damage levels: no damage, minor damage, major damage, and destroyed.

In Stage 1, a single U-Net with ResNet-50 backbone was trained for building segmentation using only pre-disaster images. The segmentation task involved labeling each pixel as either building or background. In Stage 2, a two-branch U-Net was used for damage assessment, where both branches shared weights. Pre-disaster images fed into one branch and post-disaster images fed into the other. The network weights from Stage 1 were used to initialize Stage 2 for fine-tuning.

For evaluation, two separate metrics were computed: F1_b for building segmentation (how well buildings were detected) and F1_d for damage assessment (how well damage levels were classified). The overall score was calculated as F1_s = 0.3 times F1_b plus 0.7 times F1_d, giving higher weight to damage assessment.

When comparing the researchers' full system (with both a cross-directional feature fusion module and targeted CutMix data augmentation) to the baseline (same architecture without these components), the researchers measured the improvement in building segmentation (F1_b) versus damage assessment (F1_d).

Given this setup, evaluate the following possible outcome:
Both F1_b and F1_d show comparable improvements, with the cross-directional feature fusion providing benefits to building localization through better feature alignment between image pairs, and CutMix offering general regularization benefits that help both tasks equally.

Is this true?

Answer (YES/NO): NO